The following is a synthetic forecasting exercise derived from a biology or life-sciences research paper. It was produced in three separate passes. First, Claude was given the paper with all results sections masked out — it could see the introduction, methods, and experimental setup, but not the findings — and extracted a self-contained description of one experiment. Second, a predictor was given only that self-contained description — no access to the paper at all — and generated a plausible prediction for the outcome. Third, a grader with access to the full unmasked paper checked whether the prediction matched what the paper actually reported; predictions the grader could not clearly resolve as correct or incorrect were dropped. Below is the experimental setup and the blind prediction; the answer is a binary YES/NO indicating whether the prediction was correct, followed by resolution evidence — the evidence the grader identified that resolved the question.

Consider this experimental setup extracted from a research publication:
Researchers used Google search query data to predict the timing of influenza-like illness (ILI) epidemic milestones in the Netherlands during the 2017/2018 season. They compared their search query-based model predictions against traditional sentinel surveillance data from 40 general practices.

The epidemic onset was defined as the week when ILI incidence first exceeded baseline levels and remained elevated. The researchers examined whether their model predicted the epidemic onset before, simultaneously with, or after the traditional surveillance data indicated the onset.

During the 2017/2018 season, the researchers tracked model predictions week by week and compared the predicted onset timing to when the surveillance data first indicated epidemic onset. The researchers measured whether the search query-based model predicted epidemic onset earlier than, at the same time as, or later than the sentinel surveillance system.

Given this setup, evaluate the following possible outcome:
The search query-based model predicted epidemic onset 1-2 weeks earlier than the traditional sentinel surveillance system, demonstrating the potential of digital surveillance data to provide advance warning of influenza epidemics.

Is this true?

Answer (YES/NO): YES